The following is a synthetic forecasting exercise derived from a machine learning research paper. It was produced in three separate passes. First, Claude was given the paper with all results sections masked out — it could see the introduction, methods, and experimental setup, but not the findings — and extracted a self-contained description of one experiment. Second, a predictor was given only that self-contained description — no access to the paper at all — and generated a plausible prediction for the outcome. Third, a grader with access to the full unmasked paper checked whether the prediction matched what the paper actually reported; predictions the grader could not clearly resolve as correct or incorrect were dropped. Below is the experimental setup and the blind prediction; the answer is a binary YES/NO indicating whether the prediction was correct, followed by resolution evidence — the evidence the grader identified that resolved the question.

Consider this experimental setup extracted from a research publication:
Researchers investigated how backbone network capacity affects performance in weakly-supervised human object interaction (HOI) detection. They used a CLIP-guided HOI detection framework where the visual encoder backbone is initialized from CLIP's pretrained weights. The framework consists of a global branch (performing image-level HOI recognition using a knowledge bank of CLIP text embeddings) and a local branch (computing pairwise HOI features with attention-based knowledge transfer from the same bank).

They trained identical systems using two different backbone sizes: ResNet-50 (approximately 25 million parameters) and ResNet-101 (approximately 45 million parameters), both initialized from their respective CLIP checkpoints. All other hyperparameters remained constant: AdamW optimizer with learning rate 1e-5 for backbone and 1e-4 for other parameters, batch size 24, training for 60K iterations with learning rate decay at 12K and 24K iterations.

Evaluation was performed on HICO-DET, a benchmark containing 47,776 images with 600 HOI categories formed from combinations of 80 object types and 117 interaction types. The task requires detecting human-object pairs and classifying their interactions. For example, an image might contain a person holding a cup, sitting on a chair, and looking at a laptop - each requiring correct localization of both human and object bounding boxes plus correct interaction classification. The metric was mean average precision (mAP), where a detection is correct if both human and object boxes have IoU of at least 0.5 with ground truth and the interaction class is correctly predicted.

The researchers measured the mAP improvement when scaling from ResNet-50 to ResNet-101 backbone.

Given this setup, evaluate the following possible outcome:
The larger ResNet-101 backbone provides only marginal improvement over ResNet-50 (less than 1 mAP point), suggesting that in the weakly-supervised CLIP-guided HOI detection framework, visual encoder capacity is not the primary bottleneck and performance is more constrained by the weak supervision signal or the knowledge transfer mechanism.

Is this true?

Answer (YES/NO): NO